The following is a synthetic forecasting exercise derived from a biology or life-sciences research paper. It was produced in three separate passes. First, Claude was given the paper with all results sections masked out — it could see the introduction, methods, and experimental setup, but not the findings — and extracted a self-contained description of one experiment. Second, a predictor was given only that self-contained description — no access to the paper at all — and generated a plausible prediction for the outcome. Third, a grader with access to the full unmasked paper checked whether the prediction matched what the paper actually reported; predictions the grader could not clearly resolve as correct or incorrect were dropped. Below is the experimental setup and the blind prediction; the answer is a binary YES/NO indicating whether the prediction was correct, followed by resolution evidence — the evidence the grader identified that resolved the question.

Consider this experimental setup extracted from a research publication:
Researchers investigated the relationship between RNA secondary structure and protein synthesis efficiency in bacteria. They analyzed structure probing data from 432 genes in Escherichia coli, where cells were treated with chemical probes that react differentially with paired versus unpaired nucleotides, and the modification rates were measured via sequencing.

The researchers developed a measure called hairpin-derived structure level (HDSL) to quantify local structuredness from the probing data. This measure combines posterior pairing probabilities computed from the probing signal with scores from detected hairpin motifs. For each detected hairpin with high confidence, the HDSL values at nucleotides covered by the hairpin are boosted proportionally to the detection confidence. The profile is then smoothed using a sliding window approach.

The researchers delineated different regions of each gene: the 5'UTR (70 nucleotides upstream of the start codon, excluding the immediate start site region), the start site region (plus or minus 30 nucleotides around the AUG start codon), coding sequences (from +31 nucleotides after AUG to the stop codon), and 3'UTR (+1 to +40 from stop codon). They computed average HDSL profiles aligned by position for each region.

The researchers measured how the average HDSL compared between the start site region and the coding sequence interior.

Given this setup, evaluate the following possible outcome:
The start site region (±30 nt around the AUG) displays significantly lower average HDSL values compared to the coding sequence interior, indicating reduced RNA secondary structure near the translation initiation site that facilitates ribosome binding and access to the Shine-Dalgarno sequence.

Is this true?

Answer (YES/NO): YES